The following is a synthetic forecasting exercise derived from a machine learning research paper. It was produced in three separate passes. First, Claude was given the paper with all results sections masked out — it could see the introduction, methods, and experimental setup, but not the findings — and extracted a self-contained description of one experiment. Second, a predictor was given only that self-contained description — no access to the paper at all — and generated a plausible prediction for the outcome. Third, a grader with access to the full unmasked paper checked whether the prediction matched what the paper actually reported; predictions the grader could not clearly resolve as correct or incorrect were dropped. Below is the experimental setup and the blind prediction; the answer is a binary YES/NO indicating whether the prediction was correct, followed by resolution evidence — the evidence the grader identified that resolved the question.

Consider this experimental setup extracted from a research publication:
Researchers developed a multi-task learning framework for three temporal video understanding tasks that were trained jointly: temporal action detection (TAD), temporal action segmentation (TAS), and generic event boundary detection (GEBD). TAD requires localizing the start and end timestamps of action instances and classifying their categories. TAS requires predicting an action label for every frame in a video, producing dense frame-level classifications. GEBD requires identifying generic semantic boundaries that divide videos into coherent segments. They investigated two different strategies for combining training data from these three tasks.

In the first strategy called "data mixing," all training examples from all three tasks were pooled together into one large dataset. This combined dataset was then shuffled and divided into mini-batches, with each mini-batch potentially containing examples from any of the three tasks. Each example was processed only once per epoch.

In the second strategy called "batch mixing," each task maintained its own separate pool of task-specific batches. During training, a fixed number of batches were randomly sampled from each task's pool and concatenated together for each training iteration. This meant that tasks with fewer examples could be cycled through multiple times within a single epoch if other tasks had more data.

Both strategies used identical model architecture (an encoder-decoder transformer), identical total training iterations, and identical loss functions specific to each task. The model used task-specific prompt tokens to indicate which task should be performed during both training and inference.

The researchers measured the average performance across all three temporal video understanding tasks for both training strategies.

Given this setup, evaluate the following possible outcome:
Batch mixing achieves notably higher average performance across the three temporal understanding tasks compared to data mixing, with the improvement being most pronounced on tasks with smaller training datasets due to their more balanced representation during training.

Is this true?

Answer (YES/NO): NO